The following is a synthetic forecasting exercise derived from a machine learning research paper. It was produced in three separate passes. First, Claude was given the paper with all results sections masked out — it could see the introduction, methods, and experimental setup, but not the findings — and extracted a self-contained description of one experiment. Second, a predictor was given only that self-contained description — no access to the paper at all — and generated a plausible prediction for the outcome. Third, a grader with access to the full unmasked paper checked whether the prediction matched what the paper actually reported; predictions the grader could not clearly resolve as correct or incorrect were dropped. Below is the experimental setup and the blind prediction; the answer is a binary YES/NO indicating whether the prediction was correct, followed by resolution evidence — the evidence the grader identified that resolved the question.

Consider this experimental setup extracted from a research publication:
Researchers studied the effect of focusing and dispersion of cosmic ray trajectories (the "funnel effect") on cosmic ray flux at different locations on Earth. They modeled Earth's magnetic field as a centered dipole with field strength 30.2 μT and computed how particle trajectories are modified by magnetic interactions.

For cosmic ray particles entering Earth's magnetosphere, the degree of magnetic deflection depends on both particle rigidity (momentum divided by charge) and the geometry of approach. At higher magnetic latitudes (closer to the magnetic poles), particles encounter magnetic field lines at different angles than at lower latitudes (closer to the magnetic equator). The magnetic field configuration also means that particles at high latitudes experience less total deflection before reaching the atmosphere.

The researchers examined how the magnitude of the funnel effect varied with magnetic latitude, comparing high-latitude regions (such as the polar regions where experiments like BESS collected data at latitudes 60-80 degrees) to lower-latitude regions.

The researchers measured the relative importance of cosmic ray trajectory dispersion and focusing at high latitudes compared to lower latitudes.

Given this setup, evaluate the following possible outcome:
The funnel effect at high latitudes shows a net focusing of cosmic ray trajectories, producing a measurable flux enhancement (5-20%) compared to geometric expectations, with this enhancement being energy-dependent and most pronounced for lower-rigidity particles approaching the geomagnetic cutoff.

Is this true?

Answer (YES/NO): NO